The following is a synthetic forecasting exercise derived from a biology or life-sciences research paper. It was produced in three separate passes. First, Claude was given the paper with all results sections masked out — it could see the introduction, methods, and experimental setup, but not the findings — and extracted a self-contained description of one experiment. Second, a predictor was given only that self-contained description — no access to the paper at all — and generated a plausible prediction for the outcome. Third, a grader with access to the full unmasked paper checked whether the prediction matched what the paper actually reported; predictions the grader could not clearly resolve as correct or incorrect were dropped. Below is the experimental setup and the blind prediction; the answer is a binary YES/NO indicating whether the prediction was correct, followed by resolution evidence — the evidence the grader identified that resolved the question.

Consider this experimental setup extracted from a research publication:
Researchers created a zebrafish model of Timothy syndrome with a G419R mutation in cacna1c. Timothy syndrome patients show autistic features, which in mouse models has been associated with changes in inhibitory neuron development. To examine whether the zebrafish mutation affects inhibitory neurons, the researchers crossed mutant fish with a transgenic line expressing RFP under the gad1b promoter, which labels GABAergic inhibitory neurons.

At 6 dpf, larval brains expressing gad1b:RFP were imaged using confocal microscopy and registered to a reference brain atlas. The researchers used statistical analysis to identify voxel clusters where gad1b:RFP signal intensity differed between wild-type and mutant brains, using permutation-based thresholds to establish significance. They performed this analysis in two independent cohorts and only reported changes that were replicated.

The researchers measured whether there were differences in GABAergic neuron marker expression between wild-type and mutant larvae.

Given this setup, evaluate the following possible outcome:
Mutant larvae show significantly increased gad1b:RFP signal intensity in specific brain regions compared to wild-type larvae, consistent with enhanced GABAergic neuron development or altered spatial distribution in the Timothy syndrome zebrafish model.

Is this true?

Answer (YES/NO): YES